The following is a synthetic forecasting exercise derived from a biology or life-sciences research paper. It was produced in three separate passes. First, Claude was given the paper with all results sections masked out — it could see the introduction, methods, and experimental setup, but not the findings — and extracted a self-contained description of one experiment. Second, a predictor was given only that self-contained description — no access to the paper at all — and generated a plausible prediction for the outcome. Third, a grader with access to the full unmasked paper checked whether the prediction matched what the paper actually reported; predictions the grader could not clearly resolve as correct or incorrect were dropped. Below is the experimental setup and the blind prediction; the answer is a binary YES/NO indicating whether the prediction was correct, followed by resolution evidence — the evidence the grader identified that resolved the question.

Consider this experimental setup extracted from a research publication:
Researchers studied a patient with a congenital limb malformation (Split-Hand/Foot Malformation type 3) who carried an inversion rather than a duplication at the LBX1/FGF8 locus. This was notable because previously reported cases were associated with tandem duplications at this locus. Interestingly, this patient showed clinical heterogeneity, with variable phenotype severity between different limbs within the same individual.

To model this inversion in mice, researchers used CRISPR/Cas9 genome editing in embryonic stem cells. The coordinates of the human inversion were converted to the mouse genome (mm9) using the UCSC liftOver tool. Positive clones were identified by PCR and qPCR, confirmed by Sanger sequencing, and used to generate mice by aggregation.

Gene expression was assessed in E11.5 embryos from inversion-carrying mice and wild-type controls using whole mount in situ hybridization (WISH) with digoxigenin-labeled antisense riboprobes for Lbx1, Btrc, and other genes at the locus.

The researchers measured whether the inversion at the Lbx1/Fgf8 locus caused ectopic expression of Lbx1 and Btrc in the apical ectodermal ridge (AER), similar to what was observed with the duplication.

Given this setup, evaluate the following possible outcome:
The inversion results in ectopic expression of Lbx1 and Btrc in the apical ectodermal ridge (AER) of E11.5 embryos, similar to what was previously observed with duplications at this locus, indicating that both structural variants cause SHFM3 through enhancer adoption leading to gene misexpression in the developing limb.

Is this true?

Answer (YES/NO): YES